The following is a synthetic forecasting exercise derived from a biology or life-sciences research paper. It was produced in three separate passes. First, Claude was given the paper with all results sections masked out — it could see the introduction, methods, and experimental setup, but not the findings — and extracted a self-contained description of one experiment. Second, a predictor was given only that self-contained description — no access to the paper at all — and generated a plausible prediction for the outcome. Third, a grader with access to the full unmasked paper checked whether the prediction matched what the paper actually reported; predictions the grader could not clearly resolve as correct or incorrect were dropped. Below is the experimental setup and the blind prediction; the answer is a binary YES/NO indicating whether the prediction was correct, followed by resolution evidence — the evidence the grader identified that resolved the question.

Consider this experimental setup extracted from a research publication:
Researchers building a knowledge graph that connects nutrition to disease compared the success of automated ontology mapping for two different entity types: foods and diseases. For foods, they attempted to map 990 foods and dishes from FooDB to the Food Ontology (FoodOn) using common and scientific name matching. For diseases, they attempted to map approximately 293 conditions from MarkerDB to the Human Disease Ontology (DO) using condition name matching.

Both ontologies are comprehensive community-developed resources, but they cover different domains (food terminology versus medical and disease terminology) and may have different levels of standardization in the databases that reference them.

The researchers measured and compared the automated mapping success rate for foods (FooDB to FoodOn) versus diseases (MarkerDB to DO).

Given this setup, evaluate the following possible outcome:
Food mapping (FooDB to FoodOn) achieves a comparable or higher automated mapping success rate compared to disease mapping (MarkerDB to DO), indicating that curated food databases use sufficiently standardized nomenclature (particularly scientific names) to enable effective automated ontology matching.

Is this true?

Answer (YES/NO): YES